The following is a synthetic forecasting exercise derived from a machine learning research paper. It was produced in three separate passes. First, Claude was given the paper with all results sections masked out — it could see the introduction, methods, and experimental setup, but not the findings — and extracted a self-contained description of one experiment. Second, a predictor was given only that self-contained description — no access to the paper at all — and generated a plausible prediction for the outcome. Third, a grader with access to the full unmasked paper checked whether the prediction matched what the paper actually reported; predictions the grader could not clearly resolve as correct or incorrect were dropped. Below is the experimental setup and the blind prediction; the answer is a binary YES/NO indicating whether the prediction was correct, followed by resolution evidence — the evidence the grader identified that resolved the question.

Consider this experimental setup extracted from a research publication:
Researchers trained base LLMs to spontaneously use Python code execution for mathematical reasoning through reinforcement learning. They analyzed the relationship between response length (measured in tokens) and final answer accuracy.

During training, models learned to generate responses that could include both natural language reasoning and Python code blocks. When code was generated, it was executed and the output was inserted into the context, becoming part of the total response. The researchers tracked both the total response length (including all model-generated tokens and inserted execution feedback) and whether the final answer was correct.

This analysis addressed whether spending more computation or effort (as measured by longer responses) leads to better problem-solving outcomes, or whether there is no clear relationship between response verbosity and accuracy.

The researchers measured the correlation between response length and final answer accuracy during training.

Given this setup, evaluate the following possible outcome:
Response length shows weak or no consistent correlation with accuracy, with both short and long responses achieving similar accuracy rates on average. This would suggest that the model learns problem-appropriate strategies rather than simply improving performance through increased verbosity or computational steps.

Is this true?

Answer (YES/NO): NO